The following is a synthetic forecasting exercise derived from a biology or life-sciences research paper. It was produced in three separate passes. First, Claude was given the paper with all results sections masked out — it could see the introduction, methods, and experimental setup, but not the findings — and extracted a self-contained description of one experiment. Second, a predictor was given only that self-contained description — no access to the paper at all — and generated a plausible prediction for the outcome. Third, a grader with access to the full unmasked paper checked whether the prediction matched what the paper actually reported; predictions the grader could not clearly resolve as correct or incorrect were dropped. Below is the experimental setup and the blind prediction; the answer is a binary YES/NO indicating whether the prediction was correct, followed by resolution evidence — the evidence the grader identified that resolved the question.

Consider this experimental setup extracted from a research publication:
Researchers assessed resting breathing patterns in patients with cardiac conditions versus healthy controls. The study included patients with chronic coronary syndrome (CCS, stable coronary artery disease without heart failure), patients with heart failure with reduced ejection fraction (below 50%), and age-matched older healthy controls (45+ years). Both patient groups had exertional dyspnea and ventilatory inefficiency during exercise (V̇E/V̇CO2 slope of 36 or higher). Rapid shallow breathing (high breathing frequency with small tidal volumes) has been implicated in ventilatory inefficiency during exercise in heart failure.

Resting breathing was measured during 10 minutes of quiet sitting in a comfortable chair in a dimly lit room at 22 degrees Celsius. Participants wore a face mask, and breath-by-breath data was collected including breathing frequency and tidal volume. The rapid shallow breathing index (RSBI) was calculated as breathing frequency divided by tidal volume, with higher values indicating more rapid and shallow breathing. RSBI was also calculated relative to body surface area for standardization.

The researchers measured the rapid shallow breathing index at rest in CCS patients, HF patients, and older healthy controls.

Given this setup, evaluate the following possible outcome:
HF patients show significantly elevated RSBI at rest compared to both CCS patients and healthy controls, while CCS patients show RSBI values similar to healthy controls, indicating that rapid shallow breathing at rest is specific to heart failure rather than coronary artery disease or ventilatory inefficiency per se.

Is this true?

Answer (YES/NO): YES